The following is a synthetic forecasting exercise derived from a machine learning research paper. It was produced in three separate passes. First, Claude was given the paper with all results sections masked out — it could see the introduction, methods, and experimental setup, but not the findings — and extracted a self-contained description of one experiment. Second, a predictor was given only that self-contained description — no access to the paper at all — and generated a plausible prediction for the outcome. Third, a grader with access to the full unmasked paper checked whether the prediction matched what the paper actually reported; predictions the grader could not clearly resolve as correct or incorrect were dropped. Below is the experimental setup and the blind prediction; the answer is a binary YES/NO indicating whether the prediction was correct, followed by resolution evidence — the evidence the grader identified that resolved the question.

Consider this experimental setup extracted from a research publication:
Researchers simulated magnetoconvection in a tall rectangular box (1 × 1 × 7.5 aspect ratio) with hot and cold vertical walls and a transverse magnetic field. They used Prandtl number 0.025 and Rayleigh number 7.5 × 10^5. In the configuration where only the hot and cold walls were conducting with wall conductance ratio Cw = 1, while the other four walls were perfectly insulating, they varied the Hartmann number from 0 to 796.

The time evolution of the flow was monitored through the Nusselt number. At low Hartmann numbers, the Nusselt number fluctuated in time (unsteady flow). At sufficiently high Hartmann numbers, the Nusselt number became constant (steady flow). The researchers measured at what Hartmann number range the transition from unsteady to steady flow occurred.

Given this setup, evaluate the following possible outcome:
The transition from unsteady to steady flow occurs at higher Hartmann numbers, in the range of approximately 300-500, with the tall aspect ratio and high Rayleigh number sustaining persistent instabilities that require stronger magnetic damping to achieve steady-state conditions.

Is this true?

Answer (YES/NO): NO